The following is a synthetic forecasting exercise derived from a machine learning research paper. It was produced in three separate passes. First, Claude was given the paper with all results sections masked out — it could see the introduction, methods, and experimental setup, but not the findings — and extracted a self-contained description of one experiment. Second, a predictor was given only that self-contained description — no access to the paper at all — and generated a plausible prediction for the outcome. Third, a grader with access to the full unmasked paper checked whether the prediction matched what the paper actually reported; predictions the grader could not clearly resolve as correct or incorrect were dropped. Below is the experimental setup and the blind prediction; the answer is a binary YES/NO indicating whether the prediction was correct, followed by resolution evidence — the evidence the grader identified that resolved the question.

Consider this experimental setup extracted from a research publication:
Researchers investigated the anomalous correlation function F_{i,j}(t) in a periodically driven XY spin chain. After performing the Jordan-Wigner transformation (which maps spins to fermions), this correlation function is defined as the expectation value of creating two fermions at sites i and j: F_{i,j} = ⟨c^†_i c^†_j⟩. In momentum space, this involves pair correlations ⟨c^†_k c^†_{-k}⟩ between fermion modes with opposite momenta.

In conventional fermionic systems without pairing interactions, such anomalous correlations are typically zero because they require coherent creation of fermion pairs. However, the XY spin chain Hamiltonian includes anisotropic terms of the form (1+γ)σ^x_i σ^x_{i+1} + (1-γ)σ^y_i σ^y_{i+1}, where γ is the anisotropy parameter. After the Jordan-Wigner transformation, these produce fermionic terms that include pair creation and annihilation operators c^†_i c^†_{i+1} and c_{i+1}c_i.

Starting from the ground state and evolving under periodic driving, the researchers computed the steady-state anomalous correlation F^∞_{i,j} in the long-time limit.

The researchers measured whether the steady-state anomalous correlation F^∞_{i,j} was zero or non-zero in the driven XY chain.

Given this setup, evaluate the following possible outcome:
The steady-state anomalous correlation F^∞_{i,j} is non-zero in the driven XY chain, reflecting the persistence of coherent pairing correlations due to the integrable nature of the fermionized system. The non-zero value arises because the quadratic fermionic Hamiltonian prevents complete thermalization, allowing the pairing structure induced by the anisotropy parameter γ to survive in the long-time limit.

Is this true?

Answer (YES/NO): YES